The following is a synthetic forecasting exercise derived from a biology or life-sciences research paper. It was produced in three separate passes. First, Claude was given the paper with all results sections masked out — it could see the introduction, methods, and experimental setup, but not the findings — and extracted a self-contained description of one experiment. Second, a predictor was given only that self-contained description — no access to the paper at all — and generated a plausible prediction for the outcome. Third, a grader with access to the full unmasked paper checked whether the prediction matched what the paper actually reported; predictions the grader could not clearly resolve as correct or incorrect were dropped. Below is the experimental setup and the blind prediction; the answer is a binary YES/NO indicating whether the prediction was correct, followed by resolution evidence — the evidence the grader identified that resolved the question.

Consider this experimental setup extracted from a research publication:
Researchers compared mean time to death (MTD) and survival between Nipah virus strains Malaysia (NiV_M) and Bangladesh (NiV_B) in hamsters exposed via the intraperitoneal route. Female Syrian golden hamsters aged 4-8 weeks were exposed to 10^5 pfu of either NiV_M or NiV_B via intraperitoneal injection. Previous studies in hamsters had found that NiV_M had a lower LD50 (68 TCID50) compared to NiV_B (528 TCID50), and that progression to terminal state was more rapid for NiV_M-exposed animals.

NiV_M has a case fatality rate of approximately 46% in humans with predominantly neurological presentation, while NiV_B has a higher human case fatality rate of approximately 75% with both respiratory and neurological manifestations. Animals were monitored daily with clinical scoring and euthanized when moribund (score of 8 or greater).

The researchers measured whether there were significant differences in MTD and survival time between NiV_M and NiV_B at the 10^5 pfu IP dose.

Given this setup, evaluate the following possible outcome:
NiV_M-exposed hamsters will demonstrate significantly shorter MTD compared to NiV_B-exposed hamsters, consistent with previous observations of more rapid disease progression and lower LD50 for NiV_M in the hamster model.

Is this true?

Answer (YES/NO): YES